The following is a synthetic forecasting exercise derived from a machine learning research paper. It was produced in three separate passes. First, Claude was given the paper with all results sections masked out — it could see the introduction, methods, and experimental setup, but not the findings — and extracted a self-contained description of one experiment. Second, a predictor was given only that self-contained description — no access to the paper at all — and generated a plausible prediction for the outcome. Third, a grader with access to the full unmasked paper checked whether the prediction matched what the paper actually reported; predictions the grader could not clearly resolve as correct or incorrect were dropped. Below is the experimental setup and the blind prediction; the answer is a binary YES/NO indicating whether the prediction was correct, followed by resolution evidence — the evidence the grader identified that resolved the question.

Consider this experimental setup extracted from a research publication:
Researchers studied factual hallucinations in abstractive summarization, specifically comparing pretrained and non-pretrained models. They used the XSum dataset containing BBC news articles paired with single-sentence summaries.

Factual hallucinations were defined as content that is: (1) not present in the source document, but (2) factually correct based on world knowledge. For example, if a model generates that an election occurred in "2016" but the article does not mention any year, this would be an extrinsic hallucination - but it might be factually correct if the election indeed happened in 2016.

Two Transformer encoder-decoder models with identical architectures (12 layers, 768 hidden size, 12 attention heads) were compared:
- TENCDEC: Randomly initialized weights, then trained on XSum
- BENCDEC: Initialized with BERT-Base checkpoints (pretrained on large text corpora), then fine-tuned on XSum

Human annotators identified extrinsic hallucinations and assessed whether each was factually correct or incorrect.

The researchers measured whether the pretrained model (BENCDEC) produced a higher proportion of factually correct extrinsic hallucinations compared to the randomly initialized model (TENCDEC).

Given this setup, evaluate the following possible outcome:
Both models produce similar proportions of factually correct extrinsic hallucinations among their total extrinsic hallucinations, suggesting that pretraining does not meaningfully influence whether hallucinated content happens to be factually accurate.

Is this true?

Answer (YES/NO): NO